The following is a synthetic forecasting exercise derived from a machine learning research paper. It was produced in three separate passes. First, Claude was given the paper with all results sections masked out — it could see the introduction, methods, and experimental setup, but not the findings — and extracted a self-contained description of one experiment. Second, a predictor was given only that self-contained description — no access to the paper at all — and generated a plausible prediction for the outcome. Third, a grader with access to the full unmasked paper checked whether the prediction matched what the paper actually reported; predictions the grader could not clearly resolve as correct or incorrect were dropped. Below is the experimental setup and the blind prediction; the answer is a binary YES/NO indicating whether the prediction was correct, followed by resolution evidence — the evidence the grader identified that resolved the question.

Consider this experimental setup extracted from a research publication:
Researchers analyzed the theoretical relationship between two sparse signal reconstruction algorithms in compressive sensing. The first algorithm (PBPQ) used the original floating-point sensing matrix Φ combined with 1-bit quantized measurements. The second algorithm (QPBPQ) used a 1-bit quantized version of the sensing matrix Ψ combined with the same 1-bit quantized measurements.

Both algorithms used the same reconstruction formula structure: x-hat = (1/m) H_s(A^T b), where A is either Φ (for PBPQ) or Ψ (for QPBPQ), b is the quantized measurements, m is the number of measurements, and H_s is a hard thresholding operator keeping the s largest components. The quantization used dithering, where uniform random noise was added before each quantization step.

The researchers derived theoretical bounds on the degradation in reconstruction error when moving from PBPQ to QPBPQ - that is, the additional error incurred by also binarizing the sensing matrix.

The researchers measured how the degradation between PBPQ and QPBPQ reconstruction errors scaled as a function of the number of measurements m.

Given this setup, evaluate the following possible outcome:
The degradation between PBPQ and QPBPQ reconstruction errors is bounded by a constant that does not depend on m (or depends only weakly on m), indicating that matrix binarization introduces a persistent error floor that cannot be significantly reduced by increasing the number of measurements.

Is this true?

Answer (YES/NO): NO